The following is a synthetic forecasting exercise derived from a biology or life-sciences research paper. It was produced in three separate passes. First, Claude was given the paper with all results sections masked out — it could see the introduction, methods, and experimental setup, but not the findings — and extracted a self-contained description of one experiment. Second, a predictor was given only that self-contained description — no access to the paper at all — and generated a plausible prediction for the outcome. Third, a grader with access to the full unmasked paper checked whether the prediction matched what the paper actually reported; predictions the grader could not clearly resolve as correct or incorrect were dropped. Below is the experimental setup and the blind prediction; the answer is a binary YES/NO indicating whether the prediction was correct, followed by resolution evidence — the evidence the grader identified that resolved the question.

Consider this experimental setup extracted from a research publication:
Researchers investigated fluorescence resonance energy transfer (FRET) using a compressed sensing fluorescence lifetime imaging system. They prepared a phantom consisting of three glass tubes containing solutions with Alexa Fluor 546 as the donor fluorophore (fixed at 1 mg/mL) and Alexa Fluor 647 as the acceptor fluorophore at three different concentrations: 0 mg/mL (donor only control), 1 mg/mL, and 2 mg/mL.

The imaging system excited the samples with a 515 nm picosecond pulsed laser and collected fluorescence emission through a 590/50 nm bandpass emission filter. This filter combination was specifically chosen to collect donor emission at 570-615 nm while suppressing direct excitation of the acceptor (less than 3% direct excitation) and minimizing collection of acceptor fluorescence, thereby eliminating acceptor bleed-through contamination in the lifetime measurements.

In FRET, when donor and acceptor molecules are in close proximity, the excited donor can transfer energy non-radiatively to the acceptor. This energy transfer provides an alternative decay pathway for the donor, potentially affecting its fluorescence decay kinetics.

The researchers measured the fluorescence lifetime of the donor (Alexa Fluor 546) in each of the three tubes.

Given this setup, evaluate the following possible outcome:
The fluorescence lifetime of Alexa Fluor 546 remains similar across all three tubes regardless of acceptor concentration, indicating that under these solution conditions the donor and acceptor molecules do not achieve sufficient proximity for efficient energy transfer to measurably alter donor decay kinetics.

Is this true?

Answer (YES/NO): NO